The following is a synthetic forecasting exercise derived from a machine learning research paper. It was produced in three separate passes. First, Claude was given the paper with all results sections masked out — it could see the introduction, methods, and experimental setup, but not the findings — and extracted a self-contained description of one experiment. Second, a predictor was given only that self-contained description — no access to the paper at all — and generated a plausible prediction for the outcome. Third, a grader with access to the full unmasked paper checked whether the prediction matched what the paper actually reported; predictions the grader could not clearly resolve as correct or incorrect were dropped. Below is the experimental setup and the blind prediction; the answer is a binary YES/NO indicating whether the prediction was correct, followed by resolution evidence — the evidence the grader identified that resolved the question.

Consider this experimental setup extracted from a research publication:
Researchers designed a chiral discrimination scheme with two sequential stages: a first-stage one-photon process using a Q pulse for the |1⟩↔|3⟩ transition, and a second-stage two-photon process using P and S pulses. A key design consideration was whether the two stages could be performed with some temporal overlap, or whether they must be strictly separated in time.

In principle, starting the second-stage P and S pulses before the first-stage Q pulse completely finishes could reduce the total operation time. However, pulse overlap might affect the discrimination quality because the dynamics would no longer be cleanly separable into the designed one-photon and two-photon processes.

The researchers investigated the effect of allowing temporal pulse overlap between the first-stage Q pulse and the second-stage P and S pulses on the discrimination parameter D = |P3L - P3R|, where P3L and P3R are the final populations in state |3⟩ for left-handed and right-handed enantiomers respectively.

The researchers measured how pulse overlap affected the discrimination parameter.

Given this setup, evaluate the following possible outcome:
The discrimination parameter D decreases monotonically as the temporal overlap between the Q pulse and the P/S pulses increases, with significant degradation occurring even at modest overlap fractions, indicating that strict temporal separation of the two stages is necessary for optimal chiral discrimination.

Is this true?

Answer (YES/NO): NO